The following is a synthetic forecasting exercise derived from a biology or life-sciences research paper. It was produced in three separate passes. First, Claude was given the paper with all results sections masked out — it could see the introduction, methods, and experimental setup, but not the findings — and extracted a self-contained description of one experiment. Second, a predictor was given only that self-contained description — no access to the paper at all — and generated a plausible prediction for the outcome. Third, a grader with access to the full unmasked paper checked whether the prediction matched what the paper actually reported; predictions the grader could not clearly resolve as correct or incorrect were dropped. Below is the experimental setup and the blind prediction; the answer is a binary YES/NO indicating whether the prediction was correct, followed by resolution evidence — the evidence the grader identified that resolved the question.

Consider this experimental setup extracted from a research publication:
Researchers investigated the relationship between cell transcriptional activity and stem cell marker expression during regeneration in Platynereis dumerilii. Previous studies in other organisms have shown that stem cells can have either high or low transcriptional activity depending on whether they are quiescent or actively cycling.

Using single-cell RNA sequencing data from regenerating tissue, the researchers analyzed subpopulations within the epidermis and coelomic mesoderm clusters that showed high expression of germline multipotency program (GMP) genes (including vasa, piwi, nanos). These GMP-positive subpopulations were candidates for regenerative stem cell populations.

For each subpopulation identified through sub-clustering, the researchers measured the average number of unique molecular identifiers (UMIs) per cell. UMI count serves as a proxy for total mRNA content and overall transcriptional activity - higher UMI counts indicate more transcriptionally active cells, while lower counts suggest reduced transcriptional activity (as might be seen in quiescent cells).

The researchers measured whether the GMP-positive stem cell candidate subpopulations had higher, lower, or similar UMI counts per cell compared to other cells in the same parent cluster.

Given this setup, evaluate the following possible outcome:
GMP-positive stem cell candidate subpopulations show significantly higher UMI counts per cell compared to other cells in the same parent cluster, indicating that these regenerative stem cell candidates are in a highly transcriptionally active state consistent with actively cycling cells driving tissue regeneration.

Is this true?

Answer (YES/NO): YES